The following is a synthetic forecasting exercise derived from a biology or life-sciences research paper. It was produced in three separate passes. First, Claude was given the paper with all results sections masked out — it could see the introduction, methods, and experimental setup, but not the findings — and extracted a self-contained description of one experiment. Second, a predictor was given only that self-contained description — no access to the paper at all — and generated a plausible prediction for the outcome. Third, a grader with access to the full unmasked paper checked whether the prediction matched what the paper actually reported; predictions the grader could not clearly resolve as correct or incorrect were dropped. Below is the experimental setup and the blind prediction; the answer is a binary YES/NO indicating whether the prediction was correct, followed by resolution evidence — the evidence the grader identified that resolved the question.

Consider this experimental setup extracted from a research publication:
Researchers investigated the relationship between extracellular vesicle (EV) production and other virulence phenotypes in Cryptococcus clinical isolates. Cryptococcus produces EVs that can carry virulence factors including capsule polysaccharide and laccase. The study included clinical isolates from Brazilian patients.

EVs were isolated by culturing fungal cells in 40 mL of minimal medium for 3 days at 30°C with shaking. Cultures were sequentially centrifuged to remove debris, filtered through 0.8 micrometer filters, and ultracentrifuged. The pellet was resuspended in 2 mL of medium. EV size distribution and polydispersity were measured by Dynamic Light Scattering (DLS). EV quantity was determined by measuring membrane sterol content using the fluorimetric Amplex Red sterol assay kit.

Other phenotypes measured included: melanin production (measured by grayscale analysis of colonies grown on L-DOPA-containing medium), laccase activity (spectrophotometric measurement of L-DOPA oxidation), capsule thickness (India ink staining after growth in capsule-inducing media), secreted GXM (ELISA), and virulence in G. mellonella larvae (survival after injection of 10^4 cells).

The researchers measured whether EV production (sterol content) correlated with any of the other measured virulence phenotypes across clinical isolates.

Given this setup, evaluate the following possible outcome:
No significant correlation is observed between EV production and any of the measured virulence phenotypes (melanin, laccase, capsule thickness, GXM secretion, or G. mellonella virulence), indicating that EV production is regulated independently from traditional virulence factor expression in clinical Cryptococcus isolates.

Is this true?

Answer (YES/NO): NO